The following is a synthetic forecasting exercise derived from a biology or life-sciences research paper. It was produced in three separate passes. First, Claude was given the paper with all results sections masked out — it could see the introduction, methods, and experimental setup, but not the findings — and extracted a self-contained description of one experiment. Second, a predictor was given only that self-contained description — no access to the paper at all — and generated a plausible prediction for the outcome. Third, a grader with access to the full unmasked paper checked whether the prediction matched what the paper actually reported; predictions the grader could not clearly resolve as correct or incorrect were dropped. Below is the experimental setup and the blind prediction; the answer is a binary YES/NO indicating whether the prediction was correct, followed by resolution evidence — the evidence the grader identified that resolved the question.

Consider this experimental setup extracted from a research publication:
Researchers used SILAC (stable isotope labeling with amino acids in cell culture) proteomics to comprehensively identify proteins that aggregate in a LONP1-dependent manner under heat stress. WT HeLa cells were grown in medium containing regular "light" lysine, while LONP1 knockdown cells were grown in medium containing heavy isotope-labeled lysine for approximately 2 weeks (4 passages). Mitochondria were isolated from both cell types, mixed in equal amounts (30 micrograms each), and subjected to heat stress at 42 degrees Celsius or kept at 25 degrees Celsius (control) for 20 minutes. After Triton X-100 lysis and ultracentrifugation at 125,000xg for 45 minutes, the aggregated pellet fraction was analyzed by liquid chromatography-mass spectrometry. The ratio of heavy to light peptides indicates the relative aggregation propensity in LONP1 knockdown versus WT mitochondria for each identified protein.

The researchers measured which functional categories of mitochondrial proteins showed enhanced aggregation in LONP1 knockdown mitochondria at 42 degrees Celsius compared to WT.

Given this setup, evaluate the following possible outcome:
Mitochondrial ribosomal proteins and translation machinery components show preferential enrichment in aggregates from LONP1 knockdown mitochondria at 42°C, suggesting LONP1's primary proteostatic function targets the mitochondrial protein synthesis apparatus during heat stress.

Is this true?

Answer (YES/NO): NO